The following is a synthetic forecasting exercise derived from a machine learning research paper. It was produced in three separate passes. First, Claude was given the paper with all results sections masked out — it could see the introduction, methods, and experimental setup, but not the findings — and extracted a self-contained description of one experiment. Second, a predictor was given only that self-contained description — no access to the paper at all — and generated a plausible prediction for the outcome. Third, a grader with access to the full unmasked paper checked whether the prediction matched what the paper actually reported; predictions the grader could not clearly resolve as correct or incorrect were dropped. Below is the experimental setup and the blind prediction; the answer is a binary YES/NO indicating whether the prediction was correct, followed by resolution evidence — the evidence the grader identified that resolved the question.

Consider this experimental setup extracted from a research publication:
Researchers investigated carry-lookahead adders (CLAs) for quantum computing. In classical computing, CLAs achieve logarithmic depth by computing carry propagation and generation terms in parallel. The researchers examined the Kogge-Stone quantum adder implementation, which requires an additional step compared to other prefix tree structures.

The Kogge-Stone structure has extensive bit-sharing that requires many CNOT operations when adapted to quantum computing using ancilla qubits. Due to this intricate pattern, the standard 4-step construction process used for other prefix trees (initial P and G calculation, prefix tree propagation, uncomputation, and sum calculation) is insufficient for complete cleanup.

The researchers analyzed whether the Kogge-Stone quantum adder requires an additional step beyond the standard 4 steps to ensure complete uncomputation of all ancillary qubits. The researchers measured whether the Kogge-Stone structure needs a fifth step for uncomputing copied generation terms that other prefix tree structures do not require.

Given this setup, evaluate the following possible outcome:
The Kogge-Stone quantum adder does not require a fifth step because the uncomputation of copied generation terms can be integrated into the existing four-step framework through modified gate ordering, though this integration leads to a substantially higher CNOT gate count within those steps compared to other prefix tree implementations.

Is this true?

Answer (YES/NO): NO